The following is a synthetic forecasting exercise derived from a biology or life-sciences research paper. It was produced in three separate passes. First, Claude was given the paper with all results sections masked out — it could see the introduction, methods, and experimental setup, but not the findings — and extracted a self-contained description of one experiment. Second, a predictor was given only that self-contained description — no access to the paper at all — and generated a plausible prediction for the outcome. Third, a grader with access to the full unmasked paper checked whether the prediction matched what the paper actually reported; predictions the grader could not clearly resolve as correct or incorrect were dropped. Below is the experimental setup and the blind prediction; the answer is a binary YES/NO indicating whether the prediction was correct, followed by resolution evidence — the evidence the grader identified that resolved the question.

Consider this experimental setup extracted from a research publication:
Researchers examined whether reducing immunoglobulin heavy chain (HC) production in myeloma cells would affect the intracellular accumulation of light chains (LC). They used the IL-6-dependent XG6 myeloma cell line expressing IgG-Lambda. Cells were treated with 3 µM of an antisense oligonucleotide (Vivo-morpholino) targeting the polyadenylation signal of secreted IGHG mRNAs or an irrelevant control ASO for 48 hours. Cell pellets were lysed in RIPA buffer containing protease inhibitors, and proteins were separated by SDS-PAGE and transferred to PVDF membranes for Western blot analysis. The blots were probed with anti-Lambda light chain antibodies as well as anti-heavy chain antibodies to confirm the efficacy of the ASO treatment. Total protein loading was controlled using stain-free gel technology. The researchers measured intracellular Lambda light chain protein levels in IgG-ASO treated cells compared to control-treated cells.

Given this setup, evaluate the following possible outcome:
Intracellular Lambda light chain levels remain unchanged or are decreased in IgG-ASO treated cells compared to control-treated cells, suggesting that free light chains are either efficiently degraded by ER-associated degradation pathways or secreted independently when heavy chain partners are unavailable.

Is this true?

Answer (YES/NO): NO